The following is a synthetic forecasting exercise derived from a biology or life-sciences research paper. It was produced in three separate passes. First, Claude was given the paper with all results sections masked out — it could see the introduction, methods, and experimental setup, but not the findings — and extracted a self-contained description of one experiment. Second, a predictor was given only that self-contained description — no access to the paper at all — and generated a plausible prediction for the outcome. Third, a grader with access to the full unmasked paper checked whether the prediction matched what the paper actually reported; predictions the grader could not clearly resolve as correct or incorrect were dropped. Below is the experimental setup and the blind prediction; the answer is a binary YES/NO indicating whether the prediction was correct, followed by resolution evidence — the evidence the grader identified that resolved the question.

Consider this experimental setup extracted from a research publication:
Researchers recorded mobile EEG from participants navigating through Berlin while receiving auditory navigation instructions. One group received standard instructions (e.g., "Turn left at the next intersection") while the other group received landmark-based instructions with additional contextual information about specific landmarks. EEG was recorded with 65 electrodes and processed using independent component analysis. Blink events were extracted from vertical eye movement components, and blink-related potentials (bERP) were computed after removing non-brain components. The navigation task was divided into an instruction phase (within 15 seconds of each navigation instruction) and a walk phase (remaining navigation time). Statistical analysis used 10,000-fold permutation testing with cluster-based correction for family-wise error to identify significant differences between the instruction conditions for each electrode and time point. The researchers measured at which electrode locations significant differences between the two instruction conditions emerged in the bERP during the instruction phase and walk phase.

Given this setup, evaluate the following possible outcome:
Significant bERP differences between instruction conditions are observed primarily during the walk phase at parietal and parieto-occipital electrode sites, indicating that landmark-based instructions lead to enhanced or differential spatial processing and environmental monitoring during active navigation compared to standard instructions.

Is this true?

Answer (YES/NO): NO